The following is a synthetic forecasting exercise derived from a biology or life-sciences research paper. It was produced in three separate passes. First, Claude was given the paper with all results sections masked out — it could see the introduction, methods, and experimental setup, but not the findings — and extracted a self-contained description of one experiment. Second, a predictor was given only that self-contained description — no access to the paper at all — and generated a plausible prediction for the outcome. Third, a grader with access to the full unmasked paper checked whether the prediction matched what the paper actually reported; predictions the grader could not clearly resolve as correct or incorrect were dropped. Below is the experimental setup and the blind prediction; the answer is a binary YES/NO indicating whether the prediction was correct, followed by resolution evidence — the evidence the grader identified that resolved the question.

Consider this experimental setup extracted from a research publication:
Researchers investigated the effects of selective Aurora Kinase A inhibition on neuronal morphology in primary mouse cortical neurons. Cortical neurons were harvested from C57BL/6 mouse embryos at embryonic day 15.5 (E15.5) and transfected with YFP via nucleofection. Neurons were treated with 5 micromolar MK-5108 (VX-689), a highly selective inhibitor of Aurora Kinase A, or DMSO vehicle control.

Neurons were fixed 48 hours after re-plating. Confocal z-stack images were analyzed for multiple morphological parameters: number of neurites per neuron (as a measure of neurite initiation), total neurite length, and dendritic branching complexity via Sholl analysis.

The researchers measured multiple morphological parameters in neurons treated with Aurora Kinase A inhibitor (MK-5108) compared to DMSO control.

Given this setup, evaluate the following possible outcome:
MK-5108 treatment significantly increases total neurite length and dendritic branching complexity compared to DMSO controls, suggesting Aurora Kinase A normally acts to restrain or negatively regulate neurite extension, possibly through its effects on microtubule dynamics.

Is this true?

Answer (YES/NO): NO